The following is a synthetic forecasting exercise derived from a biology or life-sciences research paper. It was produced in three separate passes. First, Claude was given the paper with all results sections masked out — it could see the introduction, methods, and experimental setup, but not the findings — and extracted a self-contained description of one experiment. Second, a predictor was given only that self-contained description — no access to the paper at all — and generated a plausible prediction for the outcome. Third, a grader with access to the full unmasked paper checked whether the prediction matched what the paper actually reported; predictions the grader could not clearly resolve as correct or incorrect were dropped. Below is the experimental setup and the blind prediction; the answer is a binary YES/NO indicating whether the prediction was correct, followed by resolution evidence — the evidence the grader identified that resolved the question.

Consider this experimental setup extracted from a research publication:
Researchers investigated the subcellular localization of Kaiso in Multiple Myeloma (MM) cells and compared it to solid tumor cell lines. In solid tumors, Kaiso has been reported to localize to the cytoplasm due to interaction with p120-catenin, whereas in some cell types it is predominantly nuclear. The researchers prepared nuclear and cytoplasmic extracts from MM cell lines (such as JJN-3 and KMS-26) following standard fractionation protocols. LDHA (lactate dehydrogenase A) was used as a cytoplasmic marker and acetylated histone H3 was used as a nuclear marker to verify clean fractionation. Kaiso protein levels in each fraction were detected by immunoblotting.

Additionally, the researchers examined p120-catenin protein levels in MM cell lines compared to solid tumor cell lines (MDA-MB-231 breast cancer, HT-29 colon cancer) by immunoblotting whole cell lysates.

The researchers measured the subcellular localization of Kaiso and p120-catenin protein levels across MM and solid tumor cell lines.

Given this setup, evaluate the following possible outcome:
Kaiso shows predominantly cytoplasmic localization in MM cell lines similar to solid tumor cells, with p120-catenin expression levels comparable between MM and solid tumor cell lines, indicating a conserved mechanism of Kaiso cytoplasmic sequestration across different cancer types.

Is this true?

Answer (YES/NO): NO